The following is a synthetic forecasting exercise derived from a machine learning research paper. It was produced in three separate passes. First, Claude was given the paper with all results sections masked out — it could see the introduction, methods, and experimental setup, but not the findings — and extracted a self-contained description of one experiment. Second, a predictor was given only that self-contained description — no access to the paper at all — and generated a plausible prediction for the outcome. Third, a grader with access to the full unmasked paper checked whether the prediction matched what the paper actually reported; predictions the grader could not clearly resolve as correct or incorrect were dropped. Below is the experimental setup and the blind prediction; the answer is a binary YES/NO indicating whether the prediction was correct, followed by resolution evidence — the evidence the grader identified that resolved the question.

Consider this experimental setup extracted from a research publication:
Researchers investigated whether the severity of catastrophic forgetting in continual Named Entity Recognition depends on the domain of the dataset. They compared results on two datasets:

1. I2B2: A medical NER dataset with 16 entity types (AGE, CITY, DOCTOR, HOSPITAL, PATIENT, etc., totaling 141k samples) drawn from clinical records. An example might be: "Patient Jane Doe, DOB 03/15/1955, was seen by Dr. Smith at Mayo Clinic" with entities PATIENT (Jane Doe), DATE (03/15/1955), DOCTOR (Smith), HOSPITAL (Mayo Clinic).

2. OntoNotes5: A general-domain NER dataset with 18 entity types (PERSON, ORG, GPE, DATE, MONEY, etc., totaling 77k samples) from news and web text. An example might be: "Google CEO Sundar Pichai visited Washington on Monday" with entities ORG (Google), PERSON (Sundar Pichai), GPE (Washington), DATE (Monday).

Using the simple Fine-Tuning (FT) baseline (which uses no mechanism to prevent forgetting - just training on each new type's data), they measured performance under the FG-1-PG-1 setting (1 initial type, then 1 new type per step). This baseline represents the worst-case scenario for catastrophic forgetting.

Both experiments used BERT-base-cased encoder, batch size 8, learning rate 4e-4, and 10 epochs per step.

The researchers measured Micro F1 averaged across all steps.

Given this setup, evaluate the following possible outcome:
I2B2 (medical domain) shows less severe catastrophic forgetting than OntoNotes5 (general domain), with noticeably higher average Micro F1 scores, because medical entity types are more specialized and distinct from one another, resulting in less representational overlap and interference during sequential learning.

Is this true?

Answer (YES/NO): YES